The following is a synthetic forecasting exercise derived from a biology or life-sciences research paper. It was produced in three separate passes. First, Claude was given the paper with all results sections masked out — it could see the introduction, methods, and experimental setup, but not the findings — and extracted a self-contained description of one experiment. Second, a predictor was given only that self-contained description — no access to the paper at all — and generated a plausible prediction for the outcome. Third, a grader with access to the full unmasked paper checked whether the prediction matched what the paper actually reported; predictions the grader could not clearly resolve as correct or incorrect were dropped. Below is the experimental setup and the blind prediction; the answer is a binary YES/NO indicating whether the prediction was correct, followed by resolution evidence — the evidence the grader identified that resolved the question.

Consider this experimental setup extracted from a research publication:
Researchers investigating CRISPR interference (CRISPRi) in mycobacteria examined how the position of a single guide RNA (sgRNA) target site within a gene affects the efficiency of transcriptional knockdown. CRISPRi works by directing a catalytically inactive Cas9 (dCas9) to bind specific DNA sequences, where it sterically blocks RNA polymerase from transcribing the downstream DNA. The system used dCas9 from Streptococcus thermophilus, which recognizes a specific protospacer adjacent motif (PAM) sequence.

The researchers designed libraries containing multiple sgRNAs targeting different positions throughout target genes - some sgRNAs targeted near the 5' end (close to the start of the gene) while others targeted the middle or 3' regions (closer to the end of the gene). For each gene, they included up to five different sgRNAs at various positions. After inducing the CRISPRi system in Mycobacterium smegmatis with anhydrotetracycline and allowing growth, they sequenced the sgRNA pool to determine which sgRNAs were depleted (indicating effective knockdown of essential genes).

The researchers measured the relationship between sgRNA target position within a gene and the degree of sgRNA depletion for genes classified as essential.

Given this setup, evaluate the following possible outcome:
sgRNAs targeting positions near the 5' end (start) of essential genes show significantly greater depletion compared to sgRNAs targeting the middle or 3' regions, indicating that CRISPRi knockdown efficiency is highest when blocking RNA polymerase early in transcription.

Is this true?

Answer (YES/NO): NO